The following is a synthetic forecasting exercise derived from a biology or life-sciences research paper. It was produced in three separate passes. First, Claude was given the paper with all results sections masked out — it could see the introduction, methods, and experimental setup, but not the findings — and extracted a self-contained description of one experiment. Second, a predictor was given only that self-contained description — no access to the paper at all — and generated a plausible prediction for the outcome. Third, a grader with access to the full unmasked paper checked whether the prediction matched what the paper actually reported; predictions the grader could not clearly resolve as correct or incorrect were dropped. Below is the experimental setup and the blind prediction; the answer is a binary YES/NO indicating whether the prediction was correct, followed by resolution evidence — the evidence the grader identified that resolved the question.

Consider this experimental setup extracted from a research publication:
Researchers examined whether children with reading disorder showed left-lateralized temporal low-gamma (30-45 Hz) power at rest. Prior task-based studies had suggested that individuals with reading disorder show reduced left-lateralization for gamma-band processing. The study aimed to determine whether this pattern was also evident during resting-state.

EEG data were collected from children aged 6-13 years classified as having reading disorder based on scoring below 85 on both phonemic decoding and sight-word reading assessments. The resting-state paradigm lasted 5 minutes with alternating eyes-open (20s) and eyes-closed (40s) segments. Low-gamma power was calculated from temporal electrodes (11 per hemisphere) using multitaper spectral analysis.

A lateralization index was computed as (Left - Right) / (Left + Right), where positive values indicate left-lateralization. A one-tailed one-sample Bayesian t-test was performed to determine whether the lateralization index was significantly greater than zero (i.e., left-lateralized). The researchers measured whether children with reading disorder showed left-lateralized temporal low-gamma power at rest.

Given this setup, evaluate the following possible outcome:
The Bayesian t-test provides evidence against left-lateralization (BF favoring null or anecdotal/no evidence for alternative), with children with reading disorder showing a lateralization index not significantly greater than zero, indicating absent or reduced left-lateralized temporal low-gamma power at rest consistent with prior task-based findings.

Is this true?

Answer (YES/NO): YES